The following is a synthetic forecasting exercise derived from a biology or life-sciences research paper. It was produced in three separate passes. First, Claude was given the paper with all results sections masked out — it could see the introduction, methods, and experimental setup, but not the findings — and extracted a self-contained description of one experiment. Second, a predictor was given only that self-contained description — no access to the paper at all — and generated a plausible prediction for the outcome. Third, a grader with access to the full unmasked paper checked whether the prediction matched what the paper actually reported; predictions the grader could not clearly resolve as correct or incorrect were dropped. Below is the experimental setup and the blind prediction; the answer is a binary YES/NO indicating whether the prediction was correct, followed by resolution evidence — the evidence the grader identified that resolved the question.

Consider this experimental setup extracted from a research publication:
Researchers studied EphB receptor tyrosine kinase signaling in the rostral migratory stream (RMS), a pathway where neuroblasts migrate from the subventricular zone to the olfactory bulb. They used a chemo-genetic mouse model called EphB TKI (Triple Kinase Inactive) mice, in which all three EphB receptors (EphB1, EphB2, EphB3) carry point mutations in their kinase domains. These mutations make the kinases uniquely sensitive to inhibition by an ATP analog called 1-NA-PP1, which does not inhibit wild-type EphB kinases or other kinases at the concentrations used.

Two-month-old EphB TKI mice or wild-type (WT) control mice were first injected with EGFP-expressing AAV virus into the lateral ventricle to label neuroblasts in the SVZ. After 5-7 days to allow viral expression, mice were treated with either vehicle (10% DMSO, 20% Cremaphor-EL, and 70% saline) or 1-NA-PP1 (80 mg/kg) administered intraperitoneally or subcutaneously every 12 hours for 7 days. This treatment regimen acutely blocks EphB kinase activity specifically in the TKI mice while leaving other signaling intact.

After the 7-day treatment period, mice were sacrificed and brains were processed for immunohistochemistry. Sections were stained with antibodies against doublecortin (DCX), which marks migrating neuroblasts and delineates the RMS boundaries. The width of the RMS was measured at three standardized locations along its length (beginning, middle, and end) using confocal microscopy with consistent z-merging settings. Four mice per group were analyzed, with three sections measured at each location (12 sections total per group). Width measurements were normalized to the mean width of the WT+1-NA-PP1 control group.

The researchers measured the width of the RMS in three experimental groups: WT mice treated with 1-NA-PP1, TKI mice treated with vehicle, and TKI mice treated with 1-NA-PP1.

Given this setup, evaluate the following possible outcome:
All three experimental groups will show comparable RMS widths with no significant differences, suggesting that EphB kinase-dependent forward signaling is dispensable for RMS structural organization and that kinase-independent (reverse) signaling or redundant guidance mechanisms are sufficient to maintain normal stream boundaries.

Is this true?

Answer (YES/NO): NO